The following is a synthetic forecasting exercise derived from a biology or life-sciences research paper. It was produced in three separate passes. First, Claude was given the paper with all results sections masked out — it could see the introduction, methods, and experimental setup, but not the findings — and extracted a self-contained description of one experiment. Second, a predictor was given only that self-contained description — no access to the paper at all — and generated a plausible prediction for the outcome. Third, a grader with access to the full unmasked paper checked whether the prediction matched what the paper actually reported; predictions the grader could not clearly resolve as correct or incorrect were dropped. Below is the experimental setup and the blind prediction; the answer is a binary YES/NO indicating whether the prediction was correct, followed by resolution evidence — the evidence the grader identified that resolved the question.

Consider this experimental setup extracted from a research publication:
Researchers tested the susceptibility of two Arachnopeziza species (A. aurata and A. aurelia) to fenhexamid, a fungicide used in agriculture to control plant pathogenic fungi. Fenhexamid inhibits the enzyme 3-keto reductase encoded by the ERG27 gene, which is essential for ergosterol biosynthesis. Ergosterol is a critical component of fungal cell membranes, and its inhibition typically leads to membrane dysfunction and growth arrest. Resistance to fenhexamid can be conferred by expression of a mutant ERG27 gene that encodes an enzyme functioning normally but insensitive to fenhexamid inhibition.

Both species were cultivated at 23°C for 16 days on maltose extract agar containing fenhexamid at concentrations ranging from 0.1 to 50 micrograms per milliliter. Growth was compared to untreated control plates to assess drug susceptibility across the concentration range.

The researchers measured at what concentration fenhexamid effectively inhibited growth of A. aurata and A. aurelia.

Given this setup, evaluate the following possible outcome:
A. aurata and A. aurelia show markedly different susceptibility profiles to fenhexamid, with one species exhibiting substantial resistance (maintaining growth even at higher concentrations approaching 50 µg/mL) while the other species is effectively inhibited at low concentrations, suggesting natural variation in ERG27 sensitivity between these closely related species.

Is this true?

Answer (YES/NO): NO